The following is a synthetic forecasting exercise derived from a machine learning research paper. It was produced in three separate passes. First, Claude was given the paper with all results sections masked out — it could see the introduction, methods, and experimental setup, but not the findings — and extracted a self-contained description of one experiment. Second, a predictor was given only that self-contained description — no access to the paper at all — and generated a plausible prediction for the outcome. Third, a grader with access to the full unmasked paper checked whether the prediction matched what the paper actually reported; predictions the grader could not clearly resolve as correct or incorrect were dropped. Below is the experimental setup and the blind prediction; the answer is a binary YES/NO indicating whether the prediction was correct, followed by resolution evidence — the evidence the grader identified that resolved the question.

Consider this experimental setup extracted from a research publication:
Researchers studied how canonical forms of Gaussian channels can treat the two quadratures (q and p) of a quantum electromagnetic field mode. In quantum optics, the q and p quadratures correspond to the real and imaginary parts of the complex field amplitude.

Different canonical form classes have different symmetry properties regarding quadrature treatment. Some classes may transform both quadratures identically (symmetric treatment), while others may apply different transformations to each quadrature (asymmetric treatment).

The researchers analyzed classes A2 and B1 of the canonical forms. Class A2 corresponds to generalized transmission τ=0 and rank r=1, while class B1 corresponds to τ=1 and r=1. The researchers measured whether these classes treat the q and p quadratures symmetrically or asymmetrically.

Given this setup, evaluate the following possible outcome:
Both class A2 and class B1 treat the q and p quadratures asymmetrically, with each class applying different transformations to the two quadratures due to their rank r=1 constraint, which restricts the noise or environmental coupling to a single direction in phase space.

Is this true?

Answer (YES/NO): YES